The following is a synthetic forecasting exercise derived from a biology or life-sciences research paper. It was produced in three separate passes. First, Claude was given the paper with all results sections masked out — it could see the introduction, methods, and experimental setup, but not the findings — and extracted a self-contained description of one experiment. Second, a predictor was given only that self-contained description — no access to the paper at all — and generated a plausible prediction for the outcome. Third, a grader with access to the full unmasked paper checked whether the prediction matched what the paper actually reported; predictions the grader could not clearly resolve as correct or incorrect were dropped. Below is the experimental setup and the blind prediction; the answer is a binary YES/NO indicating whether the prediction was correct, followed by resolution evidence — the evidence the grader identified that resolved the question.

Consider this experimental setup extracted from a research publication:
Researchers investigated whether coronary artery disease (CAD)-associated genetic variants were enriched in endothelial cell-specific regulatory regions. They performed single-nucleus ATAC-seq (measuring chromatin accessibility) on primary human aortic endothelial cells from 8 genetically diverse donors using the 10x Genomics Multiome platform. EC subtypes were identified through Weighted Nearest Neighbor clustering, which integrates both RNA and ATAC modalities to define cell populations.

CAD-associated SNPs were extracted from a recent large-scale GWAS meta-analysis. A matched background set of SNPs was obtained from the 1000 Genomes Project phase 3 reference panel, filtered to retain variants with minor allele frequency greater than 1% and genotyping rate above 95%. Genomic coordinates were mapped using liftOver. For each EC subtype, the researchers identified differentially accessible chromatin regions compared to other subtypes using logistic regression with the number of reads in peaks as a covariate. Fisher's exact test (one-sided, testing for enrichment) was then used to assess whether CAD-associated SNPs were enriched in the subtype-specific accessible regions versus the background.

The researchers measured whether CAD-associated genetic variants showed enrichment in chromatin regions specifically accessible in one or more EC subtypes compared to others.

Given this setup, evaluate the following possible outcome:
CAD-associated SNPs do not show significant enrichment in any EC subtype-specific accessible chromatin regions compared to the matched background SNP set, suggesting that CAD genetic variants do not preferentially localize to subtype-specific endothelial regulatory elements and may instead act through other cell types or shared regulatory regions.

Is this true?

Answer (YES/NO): NO